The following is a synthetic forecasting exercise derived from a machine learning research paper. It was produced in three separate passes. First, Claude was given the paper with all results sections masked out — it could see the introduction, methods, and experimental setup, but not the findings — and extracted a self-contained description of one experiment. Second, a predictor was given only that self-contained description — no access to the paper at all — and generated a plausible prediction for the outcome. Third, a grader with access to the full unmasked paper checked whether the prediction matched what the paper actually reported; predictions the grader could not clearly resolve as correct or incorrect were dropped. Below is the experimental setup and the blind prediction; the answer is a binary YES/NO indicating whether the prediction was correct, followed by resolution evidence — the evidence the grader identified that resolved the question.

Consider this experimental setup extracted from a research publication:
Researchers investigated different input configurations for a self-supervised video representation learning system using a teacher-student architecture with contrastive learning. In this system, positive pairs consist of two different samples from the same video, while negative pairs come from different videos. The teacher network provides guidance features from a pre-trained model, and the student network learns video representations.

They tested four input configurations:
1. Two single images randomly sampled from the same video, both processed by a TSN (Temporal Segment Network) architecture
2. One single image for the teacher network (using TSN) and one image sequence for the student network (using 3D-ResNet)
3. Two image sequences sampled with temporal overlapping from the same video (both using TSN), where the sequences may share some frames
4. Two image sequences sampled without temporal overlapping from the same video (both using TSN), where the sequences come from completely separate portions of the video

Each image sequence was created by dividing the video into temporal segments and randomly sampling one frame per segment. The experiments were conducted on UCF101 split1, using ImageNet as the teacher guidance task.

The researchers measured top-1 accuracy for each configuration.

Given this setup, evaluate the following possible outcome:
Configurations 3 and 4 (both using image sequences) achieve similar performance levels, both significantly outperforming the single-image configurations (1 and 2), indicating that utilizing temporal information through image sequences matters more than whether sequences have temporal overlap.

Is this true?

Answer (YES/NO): NO